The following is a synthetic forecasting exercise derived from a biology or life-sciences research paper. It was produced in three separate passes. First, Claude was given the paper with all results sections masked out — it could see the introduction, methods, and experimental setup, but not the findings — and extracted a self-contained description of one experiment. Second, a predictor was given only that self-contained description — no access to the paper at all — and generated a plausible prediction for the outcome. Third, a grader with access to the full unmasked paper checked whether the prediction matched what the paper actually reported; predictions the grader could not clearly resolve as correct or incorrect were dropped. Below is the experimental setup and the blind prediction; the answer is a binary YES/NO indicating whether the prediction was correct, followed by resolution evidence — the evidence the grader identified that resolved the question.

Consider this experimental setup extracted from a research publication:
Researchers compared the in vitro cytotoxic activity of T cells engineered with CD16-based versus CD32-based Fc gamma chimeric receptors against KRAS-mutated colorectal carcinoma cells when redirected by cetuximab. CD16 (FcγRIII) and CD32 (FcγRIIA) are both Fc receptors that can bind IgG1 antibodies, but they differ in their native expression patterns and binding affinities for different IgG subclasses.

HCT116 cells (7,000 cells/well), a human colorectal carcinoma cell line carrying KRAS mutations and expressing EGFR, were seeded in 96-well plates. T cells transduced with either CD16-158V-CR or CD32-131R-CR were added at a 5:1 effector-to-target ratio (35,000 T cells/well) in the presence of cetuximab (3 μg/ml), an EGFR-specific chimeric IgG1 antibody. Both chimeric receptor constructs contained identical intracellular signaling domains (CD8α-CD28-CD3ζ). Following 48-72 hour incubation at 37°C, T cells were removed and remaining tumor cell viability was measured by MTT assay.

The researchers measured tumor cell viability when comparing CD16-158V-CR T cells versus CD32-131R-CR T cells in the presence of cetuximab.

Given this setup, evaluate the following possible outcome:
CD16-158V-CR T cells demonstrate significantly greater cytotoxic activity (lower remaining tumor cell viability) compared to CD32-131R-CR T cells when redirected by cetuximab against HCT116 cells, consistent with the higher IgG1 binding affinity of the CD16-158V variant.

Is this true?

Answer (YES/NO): YES